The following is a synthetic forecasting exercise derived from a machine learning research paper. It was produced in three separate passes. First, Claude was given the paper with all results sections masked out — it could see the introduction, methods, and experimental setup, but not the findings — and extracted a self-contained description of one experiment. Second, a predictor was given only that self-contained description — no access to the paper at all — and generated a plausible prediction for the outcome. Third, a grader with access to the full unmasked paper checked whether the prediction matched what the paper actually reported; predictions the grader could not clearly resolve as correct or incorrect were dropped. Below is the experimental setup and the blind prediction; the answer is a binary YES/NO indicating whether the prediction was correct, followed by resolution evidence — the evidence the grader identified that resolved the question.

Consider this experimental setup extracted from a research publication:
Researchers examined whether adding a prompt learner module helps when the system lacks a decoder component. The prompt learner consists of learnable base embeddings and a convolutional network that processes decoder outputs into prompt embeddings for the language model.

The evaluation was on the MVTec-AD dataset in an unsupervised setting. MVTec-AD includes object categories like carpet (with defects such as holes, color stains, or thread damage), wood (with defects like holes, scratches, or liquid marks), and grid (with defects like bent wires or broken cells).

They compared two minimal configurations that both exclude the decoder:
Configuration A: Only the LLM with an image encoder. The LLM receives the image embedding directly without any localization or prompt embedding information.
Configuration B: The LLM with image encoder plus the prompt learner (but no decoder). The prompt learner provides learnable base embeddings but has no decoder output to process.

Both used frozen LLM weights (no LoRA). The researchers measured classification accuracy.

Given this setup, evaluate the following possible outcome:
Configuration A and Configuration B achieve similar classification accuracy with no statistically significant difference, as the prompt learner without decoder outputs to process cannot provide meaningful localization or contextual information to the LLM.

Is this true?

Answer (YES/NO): NO